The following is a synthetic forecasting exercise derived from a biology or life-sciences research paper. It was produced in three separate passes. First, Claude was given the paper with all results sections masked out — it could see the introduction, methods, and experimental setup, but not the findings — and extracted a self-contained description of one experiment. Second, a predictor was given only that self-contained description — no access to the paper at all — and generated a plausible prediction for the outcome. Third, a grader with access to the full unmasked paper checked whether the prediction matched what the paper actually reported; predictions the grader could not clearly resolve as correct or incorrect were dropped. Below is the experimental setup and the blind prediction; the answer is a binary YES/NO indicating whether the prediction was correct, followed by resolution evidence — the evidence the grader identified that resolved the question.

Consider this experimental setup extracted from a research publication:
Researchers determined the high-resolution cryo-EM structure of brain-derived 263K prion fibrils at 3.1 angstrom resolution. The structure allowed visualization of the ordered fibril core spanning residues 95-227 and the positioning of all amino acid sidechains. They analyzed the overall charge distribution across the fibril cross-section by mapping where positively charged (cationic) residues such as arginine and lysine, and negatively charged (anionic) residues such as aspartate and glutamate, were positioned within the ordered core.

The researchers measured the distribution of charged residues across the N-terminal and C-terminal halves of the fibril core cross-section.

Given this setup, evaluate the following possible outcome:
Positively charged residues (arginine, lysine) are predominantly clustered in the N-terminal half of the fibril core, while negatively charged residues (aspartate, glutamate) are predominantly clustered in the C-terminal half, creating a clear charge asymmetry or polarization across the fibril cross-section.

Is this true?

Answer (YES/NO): YES